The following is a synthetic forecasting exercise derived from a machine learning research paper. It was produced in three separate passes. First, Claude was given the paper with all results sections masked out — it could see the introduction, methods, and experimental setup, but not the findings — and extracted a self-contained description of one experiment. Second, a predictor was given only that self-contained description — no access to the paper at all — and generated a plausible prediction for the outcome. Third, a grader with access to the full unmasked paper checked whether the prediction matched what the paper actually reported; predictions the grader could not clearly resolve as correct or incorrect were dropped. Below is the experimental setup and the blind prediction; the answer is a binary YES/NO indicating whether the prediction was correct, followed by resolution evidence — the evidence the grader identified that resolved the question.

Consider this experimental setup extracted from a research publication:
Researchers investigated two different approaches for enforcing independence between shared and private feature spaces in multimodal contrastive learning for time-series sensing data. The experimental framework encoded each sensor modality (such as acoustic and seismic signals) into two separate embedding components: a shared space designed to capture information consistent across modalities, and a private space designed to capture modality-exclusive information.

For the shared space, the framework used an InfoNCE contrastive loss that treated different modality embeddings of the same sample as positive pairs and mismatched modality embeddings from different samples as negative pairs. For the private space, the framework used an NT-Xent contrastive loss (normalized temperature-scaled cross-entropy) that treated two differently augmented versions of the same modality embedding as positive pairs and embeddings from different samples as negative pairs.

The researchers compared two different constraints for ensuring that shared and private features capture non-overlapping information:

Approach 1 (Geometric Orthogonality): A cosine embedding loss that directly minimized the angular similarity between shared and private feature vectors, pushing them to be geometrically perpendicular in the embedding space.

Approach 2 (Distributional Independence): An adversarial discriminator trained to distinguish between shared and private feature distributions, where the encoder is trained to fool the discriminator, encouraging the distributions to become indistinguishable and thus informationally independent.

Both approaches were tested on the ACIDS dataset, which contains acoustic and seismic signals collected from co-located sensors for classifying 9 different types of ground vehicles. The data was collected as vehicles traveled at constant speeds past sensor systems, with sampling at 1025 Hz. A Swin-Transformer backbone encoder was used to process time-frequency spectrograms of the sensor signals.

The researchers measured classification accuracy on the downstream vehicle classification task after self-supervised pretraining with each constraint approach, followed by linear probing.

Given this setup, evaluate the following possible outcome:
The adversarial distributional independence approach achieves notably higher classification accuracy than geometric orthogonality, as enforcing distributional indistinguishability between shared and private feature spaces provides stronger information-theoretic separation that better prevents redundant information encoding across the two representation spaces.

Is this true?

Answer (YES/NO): NO